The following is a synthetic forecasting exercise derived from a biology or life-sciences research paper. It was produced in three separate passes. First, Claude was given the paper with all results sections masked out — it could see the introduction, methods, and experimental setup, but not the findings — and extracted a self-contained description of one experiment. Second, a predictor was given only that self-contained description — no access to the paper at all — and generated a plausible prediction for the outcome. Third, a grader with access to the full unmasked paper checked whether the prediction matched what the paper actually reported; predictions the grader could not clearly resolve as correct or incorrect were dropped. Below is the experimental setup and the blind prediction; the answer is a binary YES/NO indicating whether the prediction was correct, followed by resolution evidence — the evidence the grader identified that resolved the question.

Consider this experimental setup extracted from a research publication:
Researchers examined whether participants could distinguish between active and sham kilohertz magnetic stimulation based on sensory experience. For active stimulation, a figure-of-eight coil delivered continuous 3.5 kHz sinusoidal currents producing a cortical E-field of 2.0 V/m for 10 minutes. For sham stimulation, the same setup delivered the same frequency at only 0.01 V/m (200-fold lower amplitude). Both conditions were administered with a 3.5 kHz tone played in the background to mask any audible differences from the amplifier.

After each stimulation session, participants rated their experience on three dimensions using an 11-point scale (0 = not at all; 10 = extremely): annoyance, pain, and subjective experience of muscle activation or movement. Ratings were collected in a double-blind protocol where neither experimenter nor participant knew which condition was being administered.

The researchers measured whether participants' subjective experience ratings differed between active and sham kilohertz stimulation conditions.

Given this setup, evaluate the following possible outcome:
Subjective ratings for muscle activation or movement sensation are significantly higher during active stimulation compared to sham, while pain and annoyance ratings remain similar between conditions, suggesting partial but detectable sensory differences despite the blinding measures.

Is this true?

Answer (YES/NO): NO